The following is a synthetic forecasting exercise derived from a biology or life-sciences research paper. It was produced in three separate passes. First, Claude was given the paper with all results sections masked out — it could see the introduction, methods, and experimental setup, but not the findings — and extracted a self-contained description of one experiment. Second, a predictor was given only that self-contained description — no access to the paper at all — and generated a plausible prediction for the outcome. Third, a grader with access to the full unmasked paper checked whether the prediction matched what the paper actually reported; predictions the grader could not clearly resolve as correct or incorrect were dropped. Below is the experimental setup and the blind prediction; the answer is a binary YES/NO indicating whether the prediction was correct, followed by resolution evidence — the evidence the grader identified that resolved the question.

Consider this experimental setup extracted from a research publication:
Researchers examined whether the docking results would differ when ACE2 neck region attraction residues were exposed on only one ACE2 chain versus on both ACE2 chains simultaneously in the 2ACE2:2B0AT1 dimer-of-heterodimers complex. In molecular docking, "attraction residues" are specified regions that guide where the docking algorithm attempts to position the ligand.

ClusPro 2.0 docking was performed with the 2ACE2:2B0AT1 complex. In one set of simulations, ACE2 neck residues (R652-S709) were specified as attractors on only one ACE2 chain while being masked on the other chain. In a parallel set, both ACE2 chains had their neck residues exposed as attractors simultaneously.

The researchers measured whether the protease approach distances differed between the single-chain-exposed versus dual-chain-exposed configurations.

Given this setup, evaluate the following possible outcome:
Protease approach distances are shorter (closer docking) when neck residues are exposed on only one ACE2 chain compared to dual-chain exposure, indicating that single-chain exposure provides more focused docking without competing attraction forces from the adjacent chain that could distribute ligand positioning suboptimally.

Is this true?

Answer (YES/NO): NO